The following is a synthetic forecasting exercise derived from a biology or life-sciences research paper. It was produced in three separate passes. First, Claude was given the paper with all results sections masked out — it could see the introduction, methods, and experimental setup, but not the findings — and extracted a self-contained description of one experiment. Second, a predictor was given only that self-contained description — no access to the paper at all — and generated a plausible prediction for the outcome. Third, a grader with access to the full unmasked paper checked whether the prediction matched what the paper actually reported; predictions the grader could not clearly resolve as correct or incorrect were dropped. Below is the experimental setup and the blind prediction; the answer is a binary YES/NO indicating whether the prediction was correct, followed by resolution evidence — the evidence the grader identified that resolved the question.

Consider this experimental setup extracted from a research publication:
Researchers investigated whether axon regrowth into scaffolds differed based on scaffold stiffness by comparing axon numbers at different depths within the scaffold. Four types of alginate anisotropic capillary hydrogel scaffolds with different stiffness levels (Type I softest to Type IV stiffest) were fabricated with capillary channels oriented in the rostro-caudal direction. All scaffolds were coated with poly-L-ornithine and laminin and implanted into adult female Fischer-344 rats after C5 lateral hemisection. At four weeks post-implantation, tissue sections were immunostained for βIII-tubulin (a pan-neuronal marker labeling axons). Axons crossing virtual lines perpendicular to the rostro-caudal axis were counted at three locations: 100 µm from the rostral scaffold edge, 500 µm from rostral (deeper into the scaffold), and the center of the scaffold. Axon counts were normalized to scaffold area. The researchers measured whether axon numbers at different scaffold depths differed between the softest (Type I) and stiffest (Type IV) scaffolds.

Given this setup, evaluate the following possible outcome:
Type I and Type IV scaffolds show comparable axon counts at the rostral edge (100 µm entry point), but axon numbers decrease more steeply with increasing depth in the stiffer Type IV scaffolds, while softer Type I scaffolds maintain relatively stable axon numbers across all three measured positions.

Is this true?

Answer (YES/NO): NO